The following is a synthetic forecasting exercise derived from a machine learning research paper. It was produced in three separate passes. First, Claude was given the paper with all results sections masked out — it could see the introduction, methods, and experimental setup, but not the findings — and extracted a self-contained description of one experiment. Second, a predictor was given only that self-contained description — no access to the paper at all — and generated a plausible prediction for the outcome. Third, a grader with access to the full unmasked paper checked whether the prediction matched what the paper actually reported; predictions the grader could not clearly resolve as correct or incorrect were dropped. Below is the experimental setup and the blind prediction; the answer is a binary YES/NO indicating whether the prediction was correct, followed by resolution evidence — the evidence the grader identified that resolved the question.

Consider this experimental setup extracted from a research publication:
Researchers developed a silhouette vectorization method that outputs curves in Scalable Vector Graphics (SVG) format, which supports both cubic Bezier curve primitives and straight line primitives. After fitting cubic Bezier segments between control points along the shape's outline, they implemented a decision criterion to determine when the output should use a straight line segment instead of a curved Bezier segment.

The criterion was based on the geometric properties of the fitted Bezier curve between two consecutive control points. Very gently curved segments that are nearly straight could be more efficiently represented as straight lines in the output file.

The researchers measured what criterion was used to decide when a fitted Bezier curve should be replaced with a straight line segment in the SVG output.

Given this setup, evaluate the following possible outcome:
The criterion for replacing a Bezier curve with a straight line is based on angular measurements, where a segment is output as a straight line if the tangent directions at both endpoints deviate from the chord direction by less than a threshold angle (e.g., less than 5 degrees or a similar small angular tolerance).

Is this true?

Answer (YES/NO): NO